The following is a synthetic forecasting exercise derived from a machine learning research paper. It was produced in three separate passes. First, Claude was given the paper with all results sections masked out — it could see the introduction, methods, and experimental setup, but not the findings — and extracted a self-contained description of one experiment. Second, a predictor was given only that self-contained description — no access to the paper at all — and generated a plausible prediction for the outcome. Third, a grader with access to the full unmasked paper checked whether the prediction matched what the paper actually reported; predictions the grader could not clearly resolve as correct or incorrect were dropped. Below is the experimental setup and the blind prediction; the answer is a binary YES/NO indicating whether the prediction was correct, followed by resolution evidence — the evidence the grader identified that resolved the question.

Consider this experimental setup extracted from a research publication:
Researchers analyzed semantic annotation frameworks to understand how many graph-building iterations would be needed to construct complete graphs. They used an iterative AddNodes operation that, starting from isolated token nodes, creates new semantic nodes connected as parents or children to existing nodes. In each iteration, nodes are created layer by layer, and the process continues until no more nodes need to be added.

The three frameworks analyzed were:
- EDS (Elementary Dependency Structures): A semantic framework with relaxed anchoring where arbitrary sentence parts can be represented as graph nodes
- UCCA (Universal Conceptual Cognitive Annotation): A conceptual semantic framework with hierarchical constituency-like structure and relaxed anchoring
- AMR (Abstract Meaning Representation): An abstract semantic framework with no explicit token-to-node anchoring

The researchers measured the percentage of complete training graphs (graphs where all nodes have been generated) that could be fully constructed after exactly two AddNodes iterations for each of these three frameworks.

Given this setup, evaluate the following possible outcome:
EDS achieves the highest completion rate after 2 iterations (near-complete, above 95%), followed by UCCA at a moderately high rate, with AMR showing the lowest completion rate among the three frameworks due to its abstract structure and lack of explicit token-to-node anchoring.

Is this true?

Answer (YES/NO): NO